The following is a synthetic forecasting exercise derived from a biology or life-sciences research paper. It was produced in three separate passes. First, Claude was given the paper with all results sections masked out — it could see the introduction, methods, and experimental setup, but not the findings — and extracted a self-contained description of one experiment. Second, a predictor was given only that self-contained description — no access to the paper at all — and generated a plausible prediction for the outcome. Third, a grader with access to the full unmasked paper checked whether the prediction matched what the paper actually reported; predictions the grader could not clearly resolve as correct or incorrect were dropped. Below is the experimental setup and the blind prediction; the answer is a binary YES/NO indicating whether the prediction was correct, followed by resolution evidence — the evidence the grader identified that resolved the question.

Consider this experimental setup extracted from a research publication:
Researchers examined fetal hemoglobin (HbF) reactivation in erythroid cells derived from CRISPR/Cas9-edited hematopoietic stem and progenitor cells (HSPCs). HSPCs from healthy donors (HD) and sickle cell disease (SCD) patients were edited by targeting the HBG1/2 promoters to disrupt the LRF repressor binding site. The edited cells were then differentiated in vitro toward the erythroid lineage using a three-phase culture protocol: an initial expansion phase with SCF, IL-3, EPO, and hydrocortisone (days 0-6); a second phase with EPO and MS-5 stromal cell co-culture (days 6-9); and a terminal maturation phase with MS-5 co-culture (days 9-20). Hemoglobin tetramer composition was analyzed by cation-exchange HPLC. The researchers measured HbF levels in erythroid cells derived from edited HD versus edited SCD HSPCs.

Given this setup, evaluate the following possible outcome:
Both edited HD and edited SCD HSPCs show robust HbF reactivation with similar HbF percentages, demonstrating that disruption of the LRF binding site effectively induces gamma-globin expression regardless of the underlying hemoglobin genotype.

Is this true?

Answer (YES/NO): NO